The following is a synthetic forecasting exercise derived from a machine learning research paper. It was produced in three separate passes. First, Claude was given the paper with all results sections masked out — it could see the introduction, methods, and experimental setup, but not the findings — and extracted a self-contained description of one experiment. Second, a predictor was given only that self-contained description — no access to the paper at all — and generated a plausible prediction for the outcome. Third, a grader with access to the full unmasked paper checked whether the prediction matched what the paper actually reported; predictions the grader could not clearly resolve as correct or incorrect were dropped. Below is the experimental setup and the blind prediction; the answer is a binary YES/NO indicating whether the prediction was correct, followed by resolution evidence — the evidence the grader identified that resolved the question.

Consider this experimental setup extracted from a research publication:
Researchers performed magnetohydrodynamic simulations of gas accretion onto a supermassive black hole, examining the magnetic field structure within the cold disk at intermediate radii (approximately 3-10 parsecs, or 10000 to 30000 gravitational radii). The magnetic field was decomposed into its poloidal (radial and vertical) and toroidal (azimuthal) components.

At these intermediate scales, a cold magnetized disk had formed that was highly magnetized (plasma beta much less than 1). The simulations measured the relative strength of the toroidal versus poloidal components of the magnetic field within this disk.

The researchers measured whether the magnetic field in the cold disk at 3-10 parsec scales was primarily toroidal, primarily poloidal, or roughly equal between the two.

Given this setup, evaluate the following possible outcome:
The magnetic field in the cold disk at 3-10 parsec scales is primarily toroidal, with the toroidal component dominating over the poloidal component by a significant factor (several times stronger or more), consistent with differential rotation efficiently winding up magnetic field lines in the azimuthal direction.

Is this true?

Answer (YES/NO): YES